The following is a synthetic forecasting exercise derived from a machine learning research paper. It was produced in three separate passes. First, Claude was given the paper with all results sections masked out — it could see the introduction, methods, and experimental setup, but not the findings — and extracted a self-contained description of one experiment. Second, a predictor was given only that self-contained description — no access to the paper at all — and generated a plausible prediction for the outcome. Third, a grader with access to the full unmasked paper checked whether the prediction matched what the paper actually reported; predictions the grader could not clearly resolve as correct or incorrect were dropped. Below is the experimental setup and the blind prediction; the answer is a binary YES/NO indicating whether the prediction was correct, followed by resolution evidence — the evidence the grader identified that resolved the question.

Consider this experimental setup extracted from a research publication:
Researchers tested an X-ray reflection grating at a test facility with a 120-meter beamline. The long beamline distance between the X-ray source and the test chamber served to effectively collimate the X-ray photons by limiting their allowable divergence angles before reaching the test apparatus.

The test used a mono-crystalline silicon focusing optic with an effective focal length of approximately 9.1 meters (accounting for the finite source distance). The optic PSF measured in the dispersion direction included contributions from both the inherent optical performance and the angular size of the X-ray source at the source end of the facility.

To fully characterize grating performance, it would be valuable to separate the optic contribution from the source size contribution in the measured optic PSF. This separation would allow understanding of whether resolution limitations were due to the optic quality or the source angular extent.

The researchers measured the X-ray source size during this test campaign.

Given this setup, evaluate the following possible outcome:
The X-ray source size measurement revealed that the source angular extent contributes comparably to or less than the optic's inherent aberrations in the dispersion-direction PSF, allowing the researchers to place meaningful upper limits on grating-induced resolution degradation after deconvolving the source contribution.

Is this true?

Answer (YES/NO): NO